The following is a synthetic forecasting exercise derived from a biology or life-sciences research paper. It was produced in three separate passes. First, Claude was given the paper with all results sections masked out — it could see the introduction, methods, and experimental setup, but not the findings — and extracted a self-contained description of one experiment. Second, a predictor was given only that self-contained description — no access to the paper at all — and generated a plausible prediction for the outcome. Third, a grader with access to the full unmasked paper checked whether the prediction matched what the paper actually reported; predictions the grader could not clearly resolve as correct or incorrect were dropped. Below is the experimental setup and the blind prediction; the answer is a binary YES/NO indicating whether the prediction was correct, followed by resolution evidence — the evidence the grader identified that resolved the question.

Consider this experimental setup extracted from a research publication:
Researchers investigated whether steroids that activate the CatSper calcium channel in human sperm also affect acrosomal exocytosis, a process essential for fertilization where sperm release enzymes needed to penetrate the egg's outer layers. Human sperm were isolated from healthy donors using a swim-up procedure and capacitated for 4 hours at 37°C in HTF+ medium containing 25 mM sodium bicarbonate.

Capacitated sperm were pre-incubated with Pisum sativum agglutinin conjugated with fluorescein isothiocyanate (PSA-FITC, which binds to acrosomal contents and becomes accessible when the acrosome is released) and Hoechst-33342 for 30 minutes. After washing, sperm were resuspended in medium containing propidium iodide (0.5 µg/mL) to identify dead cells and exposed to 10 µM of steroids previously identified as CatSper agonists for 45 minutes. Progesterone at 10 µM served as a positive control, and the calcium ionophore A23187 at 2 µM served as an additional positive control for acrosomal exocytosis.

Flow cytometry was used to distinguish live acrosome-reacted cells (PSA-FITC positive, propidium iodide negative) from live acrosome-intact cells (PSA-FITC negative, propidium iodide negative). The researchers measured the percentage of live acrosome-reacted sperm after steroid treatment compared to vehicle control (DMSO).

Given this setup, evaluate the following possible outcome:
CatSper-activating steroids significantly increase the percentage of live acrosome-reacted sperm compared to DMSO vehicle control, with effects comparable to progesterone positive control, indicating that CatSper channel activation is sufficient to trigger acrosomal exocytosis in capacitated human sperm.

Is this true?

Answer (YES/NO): NO